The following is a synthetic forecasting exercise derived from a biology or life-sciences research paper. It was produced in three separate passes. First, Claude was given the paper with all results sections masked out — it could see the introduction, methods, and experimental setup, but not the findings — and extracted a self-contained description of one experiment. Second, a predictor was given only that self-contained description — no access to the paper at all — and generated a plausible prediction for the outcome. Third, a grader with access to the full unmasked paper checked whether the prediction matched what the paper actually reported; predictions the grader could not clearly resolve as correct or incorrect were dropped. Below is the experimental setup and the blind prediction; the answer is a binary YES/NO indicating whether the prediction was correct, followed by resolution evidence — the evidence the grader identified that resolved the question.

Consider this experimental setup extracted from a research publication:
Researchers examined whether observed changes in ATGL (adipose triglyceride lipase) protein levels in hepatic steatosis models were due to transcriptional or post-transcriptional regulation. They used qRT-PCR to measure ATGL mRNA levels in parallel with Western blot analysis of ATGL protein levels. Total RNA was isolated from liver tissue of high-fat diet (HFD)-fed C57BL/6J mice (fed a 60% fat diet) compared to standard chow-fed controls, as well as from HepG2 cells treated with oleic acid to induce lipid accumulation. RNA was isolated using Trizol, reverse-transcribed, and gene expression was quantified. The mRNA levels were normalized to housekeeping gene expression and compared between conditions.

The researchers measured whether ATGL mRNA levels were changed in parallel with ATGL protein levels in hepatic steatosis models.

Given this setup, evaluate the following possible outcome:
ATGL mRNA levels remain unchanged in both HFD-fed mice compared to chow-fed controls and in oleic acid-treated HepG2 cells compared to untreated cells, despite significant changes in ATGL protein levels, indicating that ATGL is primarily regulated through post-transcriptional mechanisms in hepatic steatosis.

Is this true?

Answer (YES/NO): YES